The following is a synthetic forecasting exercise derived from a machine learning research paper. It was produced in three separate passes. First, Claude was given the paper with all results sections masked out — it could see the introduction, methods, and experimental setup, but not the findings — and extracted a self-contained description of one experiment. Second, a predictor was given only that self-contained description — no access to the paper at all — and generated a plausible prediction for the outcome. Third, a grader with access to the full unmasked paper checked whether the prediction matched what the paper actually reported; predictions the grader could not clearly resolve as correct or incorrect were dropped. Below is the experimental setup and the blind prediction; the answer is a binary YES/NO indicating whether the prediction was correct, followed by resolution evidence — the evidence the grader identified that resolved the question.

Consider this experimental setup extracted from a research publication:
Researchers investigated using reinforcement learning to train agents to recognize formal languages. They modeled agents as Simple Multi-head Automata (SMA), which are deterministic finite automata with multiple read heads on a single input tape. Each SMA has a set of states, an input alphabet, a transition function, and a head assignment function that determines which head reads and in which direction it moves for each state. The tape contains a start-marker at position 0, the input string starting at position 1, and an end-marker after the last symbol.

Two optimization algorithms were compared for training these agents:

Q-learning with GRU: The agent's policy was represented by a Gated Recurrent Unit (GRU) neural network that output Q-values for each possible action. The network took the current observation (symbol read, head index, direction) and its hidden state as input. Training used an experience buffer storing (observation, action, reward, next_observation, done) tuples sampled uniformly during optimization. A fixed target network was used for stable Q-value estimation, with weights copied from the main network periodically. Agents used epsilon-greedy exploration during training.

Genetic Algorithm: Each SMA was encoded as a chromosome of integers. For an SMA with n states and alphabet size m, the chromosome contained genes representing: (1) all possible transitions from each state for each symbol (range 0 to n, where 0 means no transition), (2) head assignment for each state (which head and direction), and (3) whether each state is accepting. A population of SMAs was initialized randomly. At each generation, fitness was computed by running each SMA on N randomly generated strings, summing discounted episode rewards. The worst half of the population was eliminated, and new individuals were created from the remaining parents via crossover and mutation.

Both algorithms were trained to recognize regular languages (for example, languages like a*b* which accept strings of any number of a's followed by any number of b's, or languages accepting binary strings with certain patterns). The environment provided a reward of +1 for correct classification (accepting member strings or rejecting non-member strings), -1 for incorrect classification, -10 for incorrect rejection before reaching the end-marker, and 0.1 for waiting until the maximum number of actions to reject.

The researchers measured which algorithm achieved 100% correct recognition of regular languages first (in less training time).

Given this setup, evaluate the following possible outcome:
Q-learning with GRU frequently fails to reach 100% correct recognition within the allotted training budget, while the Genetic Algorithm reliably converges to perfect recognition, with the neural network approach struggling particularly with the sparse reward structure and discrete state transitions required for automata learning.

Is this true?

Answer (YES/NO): NO